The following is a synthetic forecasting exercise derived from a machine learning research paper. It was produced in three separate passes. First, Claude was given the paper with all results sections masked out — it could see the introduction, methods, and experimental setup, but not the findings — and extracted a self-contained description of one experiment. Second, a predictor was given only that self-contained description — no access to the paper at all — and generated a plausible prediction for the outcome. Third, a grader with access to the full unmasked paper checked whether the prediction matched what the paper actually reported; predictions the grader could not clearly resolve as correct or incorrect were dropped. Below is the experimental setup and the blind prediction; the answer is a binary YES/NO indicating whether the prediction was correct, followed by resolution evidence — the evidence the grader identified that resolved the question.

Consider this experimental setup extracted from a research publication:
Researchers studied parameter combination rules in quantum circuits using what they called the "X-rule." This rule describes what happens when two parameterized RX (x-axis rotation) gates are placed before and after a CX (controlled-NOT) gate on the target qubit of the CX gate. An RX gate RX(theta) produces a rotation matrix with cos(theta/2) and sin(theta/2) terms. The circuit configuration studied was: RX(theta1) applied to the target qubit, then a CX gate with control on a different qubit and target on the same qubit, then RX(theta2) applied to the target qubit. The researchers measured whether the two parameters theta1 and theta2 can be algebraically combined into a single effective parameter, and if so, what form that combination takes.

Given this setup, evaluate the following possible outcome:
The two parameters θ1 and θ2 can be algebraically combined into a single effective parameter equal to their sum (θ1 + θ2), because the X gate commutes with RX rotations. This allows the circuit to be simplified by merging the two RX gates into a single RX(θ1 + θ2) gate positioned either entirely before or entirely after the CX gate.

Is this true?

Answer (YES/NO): YES